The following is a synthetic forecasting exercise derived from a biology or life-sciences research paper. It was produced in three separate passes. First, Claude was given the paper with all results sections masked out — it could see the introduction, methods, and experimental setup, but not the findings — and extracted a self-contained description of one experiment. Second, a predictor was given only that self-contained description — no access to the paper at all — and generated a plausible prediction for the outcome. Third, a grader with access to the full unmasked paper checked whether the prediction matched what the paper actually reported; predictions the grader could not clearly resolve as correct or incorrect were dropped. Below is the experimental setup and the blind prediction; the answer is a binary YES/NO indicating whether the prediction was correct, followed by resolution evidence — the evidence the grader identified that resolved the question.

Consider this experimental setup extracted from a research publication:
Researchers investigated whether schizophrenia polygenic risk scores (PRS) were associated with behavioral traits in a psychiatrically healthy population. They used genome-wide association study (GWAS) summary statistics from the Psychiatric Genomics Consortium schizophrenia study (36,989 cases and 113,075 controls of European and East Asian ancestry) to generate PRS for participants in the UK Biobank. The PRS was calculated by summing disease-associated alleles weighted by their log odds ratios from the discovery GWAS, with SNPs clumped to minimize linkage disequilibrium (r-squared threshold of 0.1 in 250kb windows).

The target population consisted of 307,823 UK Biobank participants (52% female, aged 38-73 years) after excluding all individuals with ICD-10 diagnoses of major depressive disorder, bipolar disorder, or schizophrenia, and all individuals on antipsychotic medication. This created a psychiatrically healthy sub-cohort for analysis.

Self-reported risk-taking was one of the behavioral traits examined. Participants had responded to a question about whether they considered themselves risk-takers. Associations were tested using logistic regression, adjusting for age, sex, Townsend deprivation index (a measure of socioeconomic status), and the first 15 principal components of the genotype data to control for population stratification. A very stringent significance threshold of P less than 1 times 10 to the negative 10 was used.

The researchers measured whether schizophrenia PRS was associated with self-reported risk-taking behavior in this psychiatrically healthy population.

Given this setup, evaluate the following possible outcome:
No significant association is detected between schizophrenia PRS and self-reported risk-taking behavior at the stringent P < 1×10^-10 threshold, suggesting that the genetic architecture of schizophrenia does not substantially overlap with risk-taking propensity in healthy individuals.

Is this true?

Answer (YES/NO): NO